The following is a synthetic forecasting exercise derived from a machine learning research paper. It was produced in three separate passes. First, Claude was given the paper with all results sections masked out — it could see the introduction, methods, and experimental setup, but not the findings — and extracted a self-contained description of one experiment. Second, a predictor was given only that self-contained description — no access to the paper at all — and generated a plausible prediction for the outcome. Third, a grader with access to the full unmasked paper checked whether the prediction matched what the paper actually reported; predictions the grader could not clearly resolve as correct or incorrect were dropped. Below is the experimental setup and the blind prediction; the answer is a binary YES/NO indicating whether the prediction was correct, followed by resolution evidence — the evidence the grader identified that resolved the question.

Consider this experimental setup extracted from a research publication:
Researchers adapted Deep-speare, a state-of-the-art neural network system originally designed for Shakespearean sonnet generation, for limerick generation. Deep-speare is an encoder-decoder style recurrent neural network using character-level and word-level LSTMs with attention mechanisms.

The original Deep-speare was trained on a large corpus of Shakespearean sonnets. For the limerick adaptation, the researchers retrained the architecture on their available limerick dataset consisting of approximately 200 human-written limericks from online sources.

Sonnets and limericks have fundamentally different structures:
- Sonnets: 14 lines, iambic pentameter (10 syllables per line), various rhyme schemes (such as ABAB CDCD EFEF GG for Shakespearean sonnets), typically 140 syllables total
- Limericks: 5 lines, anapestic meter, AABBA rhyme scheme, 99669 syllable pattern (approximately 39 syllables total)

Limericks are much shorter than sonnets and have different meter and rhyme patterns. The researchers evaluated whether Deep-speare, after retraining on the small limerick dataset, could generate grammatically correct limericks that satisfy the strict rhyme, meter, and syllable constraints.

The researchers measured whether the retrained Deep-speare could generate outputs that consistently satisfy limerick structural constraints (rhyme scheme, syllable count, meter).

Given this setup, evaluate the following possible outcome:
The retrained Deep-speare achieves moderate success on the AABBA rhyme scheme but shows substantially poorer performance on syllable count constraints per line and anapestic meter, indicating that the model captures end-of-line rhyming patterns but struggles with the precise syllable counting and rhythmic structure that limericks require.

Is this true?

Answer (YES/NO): NO